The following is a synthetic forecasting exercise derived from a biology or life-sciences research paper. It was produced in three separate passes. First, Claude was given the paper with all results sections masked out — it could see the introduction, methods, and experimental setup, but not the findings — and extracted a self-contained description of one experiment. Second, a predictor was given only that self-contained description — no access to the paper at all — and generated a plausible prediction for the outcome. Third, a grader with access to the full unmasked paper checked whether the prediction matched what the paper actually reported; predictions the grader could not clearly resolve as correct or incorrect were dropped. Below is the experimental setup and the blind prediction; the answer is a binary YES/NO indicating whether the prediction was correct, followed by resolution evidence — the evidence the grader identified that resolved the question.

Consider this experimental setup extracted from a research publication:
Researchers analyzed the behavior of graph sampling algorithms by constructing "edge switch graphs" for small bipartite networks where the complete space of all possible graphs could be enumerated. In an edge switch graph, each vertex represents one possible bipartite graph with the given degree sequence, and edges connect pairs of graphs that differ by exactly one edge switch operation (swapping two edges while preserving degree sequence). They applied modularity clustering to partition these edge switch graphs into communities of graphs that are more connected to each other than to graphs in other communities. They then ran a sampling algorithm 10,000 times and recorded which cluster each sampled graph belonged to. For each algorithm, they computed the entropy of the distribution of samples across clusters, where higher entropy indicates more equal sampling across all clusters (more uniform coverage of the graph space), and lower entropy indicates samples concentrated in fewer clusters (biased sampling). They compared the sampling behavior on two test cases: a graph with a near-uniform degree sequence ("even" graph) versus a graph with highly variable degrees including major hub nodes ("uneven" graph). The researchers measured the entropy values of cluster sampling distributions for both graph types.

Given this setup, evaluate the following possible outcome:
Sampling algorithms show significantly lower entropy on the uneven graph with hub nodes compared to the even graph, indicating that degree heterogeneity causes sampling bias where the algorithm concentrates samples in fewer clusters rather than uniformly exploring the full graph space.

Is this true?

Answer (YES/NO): YES